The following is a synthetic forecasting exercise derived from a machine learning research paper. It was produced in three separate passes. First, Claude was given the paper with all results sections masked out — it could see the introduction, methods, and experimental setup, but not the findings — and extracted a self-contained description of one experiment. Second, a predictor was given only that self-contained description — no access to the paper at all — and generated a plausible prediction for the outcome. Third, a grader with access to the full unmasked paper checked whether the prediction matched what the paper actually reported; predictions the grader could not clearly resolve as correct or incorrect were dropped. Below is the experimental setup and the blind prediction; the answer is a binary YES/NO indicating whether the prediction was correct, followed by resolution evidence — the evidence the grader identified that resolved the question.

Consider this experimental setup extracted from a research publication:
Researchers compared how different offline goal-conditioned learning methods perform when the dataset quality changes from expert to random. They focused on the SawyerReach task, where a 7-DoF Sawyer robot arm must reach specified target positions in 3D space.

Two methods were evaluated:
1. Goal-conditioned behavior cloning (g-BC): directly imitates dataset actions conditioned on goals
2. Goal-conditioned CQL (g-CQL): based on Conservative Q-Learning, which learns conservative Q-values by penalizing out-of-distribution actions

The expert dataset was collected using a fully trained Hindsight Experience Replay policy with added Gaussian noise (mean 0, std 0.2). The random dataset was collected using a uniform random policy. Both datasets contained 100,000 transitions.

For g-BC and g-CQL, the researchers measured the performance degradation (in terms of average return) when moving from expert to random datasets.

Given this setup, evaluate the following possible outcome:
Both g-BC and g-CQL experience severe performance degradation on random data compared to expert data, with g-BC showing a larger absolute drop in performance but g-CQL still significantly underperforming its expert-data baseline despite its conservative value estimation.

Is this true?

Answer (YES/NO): YES